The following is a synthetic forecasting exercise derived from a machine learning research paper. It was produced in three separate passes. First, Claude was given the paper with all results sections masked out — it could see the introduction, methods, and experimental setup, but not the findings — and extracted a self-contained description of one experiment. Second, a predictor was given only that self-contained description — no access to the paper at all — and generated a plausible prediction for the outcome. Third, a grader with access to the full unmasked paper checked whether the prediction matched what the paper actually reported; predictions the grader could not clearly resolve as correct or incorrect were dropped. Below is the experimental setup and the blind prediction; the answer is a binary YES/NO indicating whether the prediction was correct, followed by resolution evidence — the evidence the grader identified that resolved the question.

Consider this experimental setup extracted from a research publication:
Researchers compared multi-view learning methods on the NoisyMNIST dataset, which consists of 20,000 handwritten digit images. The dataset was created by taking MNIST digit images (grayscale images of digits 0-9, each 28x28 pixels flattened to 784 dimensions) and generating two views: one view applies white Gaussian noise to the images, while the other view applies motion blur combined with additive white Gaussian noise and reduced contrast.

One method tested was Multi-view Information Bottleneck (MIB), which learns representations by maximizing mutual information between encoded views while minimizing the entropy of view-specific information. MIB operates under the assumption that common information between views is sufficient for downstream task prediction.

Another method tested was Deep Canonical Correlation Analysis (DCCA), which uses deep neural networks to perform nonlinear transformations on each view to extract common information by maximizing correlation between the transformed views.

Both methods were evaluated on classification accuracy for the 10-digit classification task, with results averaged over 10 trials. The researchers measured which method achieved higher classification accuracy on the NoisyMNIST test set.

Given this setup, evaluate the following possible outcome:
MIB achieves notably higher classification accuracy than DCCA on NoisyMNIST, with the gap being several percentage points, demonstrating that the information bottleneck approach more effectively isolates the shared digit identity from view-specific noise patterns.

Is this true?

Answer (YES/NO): NO